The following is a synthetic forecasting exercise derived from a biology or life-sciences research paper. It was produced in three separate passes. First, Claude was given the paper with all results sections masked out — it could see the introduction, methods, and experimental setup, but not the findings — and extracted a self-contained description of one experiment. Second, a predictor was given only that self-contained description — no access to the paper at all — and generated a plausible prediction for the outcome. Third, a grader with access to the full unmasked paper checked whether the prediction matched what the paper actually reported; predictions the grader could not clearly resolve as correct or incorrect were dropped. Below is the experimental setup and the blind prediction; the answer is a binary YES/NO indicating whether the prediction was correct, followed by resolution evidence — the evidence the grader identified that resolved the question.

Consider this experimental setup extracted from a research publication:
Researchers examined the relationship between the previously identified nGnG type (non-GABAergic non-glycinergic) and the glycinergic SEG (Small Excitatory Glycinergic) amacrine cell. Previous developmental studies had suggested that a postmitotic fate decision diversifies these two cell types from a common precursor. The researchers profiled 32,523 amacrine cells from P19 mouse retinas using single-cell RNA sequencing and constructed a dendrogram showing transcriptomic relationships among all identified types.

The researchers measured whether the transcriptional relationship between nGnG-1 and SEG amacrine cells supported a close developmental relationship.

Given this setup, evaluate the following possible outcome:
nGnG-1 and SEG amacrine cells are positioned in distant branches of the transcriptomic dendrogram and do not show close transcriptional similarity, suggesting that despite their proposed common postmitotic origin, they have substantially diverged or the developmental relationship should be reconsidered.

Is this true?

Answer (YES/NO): NO